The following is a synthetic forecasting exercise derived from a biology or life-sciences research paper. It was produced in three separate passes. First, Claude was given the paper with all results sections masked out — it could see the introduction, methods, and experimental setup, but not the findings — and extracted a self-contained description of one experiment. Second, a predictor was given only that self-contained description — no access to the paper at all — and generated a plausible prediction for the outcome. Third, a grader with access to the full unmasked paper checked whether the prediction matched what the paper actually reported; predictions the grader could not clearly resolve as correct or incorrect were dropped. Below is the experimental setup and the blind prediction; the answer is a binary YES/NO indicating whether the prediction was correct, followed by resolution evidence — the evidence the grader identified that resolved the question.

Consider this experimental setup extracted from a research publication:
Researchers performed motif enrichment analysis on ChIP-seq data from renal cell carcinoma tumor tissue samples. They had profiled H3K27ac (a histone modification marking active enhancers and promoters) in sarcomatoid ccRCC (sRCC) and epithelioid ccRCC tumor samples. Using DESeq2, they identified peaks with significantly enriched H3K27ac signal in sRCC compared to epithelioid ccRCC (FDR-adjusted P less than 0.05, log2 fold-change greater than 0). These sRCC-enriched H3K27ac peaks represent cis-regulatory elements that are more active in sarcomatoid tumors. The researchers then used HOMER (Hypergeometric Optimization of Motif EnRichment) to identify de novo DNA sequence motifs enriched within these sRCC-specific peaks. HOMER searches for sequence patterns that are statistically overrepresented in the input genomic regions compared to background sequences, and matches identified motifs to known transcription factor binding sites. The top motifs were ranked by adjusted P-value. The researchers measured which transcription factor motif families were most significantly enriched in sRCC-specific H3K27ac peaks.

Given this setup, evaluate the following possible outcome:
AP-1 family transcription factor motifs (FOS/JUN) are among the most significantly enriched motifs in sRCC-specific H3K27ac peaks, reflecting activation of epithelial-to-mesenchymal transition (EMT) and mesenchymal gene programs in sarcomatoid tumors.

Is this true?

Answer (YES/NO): YES